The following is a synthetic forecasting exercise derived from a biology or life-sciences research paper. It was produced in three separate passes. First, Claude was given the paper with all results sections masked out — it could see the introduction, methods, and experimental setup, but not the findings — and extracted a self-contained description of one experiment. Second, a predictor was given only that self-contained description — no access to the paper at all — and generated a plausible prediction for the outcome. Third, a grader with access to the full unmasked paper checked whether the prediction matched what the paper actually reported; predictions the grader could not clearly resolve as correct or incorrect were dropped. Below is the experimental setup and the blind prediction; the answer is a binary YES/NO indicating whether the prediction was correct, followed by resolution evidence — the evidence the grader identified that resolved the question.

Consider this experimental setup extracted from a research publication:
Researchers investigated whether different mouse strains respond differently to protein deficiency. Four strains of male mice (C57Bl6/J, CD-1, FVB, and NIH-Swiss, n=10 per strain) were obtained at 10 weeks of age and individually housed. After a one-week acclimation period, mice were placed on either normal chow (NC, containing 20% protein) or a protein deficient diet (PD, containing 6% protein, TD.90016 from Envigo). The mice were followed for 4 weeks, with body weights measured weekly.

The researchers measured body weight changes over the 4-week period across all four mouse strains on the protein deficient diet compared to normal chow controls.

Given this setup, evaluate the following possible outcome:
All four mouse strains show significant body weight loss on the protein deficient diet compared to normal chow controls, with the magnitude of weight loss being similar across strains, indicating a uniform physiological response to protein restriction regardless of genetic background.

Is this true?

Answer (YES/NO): NO